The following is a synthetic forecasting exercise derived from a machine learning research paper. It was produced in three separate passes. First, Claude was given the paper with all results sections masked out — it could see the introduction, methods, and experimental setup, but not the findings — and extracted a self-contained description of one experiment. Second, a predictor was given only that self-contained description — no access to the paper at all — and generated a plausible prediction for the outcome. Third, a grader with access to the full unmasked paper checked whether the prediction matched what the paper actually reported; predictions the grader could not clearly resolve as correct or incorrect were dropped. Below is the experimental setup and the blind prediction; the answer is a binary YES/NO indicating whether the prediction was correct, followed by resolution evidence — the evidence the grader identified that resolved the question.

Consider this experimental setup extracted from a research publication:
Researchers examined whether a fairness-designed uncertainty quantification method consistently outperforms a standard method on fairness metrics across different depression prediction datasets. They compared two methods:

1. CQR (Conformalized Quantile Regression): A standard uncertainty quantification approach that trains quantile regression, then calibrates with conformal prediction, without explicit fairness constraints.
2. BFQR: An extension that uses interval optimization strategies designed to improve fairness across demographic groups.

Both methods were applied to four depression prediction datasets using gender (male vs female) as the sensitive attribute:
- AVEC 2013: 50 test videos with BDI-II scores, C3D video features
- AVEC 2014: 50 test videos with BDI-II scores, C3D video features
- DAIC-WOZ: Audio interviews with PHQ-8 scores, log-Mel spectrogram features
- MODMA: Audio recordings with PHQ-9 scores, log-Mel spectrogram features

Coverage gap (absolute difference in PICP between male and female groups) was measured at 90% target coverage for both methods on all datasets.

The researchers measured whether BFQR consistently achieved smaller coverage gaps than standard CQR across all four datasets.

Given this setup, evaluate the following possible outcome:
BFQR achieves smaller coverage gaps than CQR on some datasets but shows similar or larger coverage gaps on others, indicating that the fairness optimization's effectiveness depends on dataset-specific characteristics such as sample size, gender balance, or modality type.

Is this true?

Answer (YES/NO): YES